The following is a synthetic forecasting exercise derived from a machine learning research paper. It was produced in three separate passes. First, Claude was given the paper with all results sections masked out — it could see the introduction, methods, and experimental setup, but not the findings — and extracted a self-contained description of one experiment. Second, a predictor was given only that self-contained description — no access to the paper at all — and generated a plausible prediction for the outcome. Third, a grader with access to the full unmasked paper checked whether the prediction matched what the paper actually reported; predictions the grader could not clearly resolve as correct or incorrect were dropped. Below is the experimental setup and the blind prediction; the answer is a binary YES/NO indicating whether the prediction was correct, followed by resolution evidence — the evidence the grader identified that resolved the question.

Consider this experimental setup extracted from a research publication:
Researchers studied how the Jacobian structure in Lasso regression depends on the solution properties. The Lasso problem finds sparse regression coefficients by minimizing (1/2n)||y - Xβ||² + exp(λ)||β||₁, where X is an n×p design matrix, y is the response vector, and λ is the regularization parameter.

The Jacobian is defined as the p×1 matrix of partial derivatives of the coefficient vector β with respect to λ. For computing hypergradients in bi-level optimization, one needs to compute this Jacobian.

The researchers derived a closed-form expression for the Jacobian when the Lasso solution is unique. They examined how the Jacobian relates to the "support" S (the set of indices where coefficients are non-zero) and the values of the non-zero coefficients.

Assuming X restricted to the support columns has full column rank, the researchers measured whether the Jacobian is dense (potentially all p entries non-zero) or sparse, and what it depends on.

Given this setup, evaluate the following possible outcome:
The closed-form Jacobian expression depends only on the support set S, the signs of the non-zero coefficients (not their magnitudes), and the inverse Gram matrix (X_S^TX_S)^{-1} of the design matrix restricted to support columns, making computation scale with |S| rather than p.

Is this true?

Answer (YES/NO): YES